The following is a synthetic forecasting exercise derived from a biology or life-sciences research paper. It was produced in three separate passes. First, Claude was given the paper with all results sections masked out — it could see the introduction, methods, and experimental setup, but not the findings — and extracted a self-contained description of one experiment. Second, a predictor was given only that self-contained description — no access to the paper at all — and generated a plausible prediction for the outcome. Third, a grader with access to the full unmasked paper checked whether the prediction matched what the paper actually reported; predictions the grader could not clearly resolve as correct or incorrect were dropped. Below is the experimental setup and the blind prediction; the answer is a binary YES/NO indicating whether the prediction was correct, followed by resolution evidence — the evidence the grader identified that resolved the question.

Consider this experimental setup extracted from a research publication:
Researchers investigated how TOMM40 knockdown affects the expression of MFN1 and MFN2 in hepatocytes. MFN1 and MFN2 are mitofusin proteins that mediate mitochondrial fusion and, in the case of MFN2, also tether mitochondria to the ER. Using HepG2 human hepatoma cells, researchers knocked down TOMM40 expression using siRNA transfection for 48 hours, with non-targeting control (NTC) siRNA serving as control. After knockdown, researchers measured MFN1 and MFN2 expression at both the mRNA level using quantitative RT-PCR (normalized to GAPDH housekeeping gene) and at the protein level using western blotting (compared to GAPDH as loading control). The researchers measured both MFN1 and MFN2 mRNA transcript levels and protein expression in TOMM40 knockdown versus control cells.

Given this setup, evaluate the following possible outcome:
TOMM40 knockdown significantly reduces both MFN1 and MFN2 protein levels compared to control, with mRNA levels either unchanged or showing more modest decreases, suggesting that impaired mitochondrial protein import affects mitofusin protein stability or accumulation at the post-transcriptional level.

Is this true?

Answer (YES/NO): NO